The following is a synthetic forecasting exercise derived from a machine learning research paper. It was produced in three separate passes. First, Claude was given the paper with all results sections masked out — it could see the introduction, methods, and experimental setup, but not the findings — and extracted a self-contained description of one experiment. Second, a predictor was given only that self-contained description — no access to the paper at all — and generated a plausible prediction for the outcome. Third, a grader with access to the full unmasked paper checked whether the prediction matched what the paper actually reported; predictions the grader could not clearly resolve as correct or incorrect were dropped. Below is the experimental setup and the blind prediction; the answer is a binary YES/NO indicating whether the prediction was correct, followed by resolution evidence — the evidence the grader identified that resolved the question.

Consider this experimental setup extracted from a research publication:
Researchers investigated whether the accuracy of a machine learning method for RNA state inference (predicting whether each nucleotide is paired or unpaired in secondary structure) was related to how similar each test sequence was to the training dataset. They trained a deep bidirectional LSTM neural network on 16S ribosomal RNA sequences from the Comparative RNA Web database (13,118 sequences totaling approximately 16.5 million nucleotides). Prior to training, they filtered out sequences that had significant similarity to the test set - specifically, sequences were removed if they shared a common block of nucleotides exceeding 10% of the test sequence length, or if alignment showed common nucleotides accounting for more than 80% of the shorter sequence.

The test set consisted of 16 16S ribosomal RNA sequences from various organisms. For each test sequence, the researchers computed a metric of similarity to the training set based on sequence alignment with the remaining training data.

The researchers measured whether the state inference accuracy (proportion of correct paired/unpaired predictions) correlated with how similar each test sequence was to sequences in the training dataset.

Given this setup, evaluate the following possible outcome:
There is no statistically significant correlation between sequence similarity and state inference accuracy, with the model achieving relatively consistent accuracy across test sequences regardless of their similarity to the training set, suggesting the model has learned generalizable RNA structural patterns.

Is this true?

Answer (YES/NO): NO